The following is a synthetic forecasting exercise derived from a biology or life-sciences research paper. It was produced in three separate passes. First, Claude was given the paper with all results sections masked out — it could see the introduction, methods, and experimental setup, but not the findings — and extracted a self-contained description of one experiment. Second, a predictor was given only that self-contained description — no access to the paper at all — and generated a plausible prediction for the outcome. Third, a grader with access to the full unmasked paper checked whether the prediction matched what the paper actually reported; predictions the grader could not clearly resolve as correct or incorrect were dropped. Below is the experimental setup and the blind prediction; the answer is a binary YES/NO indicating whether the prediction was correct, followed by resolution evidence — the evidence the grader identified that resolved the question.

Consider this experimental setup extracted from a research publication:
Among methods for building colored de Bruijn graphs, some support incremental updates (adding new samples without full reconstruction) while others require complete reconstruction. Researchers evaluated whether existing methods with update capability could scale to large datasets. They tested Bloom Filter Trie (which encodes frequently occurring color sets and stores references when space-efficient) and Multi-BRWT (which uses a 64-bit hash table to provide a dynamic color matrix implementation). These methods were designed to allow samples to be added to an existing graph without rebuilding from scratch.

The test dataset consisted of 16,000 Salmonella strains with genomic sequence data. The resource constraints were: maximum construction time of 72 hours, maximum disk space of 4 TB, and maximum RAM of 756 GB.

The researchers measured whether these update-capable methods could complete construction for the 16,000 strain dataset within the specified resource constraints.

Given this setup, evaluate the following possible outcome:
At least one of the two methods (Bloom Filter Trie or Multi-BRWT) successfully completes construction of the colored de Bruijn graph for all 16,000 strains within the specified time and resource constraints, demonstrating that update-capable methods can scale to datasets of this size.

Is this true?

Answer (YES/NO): NO